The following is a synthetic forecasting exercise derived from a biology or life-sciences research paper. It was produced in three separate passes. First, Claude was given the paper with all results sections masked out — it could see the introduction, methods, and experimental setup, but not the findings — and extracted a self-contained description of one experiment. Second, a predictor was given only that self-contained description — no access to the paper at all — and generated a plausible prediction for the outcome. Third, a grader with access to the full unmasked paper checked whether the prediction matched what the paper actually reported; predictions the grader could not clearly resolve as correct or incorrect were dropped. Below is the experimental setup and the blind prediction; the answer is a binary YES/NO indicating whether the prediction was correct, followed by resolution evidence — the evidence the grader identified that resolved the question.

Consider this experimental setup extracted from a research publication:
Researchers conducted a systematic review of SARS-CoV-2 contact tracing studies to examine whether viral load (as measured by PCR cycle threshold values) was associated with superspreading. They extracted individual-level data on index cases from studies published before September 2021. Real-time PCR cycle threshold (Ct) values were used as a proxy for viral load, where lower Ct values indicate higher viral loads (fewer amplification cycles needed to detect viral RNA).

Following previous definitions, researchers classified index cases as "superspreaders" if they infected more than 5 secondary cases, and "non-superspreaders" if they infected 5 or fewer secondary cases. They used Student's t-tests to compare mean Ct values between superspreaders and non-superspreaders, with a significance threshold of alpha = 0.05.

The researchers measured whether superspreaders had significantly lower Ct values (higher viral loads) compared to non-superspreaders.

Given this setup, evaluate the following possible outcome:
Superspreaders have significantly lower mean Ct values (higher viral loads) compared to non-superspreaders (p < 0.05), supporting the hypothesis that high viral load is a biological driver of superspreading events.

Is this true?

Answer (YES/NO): NO